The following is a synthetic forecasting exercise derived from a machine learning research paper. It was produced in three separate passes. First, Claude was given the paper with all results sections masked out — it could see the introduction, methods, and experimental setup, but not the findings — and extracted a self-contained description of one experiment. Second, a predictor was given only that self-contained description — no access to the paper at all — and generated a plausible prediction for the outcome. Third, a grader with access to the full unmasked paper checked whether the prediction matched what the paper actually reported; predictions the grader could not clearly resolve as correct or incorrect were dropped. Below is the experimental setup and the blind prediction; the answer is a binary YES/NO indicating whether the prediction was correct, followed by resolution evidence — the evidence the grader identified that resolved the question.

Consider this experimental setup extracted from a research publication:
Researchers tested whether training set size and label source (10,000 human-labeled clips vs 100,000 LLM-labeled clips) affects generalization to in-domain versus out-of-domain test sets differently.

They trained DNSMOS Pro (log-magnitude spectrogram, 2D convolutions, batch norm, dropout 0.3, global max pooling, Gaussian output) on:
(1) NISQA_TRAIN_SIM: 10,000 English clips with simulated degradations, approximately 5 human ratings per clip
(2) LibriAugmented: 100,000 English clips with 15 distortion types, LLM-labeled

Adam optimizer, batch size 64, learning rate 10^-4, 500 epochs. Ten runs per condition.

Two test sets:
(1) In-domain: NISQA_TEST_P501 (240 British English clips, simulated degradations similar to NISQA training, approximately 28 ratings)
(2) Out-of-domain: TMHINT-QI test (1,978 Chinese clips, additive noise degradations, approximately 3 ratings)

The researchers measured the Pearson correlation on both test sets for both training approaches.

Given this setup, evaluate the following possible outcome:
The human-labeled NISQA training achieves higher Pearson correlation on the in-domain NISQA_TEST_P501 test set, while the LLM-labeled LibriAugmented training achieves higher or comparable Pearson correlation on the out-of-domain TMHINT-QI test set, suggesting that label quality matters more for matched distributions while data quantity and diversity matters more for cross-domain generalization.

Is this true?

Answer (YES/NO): NO